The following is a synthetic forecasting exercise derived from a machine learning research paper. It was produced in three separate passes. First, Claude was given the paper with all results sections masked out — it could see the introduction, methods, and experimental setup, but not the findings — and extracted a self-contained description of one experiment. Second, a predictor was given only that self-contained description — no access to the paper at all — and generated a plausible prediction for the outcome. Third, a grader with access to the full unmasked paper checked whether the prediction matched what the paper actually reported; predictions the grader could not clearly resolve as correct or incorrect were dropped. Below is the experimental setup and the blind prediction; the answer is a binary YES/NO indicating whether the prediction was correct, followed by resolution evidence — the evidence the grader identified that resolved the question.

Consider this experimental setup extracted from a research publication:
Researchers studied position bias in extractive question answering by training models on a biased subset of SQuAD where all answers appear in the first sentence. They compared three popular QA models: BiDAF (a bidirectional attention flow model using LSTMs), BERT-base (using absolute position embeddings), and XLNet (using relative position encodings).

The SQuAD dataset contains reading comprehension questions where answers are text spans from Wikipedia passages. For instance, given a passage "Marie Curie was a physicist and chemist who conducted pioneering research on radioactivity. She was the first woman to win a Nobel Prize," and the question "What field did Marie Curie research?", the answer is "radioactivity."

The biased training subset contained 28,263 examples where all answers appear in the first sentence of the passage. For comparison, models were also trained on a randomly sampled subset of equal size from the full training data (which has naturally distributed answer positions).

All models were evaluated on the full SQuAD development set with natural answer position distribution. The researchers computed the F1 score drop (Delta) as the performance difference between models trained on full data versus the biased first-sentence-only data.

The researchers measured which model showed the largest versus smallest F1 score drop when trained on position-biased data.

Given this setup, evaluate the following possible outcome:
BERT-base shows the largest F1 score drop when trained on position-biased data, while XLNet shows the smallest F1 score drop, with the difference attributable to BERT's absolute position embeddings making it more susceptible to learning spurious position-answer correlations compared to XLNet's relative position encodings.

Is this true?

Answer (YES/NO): YES